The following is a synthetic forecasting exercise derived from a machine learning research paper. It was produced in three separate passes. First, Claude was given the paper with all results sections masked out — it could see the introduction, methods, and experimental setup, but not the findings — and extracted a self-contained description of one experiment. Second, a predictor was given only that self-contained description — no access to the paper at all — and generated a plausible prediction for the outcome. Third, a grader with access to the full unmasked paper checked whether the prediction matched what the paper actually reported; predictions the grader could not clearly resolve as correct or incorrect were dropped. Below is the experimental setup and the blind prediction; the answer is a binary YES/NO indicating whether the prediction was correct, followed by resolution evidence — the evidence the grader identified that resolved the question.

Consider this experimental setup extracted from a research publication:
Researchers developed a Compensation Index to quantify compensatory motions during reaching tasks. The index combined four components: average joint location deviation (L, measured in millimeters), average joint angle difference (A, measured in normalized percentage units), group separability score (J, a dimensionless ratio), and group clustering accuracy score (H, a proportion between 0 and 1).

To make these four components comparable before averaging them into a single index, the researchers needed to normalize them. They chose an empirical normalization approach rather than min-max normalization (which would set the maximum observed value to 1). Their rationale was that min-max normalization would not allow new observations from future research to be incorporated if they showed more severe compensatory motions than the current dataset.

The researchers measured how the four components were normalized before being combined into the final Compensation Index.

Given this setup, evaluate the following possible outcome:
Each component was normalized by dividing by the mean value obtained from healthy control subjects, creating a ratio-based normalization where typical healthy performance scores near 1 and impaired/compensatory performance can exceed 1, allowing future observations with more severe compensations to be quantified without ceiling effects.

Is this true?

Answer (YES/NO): NO